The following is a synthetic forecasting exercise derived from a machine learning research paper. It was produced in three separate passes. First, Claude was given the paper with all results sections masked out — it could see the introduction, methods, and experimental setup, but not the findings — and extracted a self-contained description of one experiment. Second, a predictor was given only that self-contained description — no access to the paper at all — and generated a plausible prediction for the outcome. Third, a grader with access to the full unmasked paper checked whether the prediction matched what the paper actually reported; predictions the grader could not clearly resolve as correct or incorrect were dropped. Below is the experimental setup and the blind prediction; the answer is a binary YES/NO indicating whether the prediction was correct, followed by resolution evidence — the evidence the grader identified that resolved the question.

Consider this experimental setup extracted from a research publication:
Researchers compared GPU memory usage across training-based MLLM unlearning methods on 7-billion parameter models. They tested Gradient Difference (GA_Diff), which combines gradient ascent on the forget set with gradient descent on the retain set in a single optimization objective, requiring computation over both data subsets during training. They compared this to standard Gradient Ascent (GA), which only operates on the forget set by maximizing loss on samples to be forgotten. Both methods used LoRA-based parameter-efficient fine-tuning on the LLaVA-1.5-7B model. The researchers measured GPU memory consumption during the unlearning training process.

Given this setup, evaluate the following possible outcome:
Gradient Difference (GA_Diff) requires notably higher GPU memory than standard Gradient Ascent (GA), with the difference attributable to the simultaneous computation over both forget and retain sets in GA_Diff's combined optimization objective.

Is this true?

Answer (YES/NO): YES